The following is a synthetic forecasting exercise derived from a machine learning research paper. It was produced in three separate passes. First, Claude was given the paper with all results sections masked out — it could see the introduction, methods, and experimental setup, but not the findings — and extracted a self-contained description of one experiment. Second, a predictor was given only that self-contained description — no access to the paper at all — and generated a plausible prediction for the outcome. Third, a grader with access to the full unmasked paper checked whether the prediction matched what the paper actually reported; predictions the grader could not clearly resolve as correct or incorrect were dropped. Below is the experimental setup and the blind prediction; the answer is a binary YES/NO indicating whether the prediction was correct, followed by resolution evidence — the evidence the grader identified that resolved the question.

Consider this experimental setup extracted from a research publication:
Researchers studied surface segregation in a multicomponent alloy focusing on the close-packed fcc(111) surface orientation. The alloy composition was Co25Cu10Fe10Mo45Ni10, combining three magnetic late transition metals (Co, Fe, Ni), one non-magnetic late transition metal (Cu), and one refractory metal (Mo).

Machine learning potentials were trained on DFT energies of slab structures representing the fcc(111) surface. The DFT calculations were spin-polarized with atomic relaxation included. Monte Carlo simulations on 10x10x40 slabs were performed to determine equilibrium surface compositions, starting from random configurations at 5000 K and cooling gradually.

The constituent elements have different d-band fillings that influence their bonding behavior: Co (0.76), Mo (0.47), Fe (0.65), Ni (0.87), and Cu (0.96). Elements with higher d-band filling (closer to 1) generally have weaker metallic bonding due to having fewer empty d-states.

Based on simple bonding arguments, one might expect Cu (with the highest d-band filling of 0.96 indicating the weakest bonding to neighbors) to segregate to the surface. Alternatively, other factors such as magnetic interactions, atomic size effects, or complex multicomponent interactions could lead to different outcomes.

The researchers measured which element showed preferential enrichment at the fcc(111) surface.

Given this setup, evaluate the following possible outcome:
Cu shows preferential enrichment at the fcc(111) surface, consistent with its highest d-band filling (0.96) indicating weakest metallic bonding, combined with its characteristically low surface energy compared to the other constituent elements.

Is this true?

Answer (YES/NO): NO